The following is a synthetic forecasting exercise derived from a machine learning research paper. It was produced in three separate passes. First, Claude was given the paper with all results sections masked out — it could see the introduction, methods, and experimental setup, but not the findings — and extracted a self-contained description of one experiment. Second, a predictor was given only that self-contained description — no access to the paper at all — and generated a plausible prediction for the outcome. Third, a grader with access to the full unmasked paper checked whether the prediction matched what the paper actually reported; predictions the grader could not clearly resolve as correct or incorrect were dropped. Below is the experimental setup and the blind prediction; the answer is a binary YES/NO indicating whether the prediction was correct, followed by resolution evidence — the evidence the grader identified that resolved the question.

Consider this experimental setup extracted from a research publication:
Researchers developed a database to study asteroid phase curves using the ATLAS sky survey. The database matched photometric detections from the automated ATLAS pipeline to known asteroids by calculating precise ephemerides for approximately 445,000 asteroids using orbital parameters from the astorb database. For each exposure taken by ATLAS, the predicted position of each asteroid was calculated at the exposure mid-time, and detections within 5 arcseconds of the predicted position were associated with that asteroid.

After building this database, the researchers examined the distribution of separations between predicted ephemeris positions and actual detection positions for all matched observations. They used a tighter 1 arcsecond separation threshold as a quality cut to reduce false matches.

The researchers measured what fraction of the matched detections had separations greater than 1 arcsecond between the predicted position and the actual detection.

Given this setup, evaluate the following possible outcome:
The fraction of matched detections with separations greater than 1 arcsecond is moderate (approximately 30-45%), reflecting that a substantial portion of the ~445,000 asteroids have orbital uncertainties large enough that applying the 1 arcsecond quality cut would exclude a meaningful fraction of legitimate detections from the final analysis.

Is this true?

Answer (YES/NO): NO